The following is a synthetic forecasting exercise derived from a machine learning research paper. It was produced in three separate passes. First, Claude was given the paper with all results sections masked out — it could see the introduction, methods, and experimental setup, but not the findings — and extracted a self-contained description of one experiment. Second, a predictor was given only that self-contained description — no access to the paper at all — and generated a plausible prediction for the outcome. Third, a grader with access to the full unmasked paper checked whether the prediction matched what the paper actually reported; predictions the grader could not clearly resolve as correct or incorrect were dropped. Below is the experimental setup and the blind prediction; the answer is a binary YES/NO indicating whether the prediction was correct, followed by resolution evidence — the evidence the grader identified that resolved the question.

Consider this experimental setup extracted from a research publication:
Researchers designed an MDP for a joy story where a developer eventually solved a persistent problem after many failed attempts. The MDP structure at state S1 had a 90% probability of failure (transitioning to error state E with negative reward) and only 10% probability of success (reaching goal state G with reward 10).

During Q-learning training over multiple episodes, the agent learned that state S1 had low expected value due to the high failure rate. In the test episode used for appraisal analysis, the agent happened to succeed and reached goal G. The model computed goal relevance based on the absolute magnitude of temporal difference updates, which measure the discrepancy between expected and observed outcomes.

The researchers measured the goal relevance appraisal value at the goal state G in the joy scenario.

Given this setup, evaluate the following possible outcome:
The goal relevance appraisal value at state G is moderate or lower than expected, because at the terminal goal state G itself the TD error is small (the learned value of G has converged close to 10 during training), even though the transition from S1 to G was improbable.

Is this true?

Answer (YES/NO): NO